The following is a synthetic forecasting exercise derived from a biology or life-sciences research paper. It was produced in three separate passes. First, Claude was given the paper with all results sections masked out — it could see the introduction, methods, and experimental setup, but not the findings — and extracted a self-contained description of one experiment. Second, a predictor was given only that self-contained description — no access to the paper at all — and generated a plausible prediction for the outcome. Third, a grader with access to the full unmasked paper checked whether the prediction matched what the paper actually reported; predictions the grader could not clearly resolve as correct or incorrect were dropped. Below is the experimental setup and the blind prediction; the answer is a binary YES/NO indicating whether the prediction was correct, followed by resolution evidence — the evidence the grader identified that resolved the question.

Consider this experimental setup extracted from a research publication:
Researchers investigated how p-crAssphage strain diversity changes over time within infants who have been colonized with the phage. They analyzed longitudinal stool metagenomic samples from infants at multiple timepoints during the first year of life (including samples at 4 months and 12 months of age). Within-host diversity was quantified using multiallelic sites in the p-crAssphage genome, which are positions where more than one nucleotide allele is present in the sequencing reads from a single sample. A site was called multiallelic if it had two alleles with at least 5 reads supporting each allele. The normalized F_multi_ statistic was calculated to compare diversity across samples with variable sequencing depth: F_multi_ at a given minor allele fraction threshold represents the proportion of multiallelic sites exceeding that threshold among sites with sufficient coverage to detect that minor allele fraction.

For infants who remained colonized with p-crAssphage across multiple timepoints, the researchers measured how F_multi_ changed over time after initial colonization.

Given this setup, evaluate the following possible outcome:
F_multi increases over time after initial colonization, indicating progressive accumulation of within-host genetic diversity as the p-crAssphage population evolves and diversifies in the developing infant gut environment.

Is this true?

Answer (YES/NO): YES